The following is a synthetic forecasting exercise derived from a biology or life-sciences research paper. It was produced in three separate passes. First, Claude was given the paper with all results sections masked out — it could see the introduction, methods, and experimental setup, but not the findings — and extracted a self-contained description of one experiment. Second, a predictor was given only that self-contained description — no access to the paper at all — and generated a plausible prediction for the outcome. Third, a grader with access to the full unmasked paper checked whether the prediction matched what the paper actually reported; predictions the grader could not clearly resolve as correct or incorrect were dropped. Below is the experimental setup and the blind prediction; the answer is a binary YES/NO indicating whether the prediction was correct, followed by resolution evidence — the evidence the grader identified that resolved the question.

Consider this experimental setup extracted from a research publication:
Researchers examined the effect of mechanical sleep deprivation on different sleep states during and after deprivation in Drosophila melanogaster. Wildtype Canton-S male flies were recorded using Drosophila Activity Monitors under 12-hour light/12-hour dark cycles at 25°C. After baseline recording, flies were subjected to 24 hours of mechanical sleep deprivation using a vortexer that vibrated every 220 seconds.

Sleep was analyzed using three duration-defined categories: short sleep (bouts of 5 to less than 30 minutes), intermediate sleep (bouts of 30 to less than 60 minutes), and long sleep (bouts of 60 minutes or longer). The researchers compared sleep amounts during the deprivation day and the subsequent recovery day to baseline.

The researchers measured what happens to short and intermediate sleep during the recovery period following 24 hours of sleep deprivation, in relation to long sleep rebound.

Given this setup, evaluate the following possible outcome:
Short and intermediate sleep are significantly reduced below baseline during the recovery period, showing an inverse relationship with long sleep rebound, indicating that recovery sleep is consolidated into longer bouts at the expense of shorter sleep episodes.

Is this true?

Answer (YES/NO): YES